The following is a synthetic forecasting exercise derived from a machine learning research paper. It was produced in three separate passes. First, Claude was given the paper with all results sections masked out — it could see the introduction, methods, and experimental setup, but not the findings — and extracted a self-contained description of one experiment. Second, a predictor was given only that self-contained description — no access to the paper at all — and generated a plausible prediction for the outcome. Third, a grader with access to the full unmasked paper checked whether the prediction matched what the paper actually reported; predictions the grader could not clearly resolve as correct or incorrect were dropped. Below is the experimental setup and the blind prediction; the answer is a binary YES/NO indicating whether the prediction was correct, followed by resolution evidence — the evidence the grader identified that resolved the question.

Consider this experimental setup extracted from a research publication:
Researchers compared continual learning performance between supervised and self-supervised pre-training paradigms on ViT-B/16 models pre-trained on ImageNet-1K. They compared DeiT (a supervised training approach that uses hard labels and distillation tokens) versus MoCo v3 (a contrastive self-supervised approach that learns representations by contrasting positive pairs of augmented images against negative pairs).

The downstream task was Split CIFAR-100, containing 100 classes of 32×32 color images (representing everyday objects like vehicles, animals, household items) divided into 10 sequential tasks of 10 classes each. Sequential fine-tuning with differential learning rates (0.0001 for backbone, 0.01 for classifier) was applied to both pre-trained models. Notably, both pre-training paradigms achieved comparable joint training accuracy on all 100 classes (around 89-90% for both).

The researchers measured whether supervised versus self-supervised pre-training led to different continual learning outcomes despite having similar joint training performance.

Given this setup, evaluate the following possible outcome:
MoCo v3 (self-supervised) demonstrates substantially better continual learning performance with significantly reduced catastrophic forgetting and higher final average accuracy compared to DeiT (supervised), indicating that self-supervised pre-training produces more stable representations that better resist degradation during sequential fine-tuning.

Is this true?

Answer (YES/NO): NO